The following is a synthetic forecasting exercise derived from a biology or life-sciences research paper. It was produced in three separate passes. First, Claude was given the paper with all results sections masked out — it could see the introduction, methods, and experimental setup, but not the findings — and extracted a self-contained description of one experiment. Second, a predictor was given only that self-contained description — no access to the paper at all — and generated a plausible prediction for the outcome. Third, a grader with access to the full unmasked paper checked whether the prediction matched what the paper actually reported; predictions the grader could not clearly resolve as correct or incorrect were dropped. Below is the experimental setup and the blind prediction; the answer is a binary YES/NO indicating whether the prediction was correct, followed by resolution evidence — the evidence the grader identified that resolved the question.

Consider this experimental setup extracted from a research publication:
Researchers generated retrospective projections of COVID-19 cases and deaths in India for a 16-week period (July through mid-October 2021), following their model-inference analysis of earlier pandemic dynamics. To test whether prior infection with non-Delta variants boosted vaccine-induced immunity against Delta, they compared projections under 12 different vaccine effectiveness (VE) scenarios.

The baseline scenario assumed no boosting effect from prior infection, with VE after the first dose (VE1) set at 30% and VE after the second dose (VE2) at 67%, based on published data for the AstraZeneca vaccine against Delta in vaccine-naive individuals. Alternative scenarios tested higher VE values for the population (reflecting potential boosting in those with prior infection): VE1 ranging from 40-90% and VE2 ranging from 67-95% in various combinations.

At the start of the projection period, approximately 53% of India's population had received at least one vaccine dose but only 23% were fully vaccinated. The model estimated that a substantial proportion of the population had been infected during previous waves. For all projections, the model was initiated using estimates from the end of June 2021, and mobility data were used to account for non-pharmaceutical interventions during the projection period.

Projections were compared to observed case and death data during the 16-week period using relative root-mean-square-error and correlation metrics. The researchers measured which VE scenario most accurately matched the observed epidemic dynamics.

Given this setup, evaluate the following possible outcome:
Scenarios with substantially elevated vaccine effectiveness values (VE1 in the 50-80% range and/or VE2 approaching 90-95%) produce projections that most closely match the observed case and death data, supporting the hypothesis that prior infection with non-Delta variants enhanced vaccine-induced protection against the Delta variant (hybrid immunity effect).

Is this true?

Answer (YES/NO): NO